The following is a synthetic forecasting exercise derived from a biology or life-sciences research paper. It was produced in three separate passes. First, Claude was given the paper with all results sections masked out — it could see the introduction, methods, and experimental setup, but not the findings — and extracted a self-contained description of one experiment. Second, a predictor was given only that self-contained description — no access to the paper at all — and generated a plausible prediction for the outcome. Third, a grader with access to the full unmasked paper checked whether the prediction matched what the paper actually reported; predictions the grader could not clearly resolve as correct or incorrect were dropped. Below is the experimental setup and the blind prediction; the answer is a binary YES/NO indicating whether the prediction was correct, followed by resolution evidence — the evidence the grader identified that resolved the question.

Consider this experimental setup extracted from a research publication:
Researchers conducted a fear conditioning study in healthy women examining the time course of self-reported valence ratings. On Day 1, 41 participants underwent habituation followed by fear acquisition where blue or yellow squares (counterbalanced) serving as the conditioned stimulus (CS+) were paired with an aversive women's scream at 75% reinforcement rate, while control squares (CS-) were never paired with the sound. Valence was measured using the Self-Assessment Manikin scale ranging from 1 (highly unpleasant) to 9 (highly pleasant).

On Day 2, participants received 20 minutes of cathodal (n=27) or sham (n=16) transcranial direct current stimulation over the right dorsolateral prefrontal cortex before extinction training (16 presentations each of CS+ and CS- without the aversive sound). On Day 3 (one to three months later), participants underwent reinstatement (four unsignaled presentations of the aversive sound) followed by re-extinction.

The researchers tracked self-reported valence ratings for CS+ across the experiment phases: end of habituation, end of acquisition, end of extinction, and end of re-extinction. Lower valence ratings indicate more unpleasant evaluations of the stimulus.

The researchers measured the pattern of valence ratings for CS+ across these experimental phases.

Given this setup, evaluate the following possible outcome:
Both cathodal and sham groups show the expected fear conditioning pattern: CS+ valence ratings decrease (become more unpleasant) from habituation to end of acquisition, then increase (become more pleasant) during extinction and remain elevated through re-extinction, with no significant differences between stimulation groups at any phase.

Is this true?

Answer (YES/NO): NO